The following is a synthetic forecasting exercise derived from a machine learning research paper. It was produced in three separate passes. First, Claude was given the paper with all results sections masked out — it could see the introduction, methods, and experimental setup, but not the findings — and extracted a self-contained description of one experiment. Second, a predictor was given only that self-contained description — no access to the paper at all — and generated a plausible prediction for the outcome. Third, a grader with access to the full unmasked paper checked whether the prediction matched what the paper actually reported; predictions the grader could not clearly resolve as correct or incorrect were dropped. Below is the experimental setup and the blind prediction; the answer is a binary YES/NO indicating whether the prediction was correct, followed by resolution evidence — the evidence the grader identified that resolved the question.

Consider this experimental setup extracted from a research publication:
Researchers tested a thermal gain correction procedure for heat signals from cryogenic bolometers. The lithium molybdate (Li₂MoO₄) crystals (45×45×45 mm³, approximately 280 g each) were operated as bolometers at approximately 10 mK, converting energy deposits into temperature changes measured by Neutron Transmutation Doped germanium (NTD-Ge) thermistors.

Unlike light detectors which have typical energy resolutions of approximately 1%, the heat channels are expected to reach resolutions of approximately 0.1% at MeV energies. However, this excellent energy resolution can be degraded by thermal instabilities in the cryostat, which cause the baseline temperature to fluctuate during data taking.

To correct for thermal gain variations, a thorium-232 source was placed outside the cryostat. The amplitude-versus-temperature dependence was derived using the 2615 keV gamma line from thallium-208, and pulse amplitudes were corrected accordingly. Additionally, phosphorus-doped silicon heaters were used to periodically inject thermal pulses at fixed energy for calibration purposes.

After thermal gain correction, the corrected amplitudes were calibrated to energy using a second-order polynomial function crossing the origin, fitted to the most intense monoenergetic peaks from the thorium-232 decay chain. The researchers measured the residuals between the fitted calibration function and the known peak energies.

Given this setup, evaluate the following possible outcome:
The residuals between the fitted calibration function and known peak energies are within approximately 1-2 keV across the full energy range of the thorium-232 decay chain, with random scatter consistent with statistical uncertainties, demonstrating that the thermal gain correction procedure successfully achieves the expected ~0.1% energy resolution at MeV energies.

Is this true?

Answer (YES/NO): NO